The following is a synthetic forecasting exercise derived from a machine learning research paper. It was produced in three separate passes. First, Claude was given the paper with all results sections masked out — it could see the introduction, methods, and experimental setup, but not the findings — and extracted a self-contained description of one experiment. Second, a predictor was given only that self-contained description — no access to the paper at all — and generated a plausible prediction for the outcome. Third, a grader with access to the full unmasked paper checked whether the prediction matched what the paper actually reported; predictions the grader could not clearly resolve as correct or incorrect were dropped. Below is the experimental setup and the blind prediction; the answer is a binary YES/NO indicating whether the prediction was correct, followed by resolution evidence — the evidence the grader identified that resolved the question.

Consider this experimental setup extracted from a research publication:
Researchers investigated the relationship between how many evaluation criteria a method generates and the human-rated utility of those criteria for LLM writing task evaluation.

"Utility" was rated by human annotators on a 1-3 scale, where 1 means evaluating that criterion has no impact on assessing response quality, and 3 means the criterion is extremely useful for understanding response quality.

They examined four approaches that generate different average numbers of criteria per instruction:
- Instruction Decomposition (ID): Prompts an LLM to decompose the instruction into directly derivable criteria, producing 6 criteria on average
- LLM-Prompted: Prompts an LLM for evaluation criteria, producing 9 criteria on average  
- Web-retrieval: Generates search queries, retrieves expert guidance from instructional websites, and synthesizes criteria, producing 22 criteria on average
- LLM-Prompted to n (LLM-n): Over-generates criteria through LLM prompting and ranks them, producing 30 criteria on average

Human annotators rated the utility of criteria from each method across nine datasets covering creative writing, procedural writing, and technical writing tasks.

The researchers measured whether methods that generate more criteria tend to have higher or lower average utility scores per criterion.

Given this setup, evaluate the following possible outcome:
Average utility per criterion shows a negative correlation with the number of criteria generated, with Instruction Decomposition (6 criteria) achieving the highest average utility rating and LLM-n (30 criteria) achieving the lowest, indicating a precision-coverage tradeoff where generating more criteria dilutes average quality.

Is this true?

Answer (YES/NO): NO